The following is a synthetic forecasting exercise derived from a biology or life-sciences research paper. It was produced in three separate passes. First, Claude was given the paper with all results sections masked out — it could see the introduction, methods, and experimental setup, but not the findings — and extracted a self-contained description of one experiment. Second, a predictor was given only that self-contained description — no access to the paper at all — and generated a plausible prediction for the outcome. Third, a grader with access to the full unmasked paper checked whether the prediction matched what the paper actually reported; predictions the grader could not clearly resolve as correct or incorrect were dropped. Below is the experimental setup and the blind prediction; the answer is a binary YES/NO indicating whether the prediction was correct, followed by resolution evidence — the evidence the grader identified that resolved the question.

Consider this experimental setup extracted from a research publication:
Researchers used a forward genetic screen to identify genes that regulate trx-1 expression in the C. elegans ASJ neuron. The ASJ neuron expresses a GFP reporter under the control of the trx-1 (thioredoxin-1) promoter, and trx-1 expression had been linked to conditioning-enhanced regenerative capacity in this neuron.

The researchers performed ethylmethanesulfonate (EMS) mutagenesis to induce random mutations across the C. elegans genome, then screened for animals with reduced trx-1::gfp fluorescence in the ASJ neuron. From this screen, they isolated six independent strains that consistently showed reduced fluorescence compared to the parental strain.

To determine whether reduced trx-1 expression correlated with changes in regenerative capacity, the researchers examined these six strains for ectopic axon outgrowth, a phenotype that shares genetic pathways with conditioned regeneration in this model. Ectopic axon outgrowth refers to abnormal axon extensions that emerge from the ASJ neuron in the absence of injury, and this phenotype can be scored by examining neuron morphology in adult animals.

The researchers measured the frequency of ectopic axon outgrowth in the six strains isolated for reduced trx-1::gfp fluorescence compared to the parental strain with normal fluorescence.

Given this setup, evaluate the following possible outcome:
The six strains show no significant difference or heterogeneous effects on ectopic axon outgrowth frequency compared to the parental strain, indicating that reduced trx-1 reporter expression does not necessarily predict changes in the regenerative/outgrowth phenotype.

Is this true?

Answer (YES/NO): YES